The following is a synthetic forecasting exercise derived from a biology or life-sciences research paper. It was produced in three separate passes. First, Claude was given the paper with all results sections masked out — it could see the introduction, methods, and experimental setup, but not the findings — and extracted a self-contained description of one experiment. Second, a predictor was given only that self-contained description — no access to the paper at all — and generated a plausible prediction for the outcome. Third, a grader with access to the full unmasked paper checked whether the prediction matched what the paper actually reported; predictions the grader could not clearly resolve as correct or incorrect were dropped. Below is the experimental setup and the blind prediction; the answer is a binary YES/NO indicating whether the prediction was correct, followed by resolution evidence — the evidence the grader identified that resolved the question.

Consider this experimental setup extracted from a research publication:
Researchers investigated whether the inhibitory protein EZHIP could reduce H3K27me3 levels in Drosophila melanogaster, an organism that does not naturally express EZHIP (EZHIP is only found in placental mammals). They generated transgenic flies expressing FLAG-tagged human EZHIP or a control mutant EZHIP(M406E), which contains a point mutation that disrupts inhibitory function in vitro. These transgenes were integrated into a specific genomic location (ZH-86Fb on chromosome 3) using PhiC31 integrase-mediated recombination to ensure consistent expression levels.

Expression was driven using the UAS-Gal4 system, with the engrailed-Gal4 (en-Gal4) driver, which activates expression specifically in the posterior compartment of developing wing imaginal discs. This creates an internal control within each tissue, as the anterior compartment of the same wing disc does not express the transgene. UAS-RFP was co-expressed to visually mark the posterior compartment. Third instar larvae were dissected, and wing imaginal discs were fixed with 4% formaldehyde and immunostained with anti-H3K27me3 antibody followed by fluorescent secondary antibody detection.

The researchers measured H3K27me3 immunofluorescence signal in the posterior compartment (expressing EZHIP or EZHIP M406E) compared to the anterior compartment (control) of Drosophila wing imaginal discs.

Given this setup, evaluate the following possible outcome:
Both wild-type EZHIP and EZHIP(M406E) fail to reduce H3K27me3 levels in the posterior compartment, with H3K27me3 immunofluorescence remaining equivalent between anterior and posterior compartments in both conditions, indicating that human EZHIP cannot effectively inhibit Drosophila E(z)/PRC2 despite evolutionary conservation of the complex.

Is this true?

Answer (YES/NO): NO